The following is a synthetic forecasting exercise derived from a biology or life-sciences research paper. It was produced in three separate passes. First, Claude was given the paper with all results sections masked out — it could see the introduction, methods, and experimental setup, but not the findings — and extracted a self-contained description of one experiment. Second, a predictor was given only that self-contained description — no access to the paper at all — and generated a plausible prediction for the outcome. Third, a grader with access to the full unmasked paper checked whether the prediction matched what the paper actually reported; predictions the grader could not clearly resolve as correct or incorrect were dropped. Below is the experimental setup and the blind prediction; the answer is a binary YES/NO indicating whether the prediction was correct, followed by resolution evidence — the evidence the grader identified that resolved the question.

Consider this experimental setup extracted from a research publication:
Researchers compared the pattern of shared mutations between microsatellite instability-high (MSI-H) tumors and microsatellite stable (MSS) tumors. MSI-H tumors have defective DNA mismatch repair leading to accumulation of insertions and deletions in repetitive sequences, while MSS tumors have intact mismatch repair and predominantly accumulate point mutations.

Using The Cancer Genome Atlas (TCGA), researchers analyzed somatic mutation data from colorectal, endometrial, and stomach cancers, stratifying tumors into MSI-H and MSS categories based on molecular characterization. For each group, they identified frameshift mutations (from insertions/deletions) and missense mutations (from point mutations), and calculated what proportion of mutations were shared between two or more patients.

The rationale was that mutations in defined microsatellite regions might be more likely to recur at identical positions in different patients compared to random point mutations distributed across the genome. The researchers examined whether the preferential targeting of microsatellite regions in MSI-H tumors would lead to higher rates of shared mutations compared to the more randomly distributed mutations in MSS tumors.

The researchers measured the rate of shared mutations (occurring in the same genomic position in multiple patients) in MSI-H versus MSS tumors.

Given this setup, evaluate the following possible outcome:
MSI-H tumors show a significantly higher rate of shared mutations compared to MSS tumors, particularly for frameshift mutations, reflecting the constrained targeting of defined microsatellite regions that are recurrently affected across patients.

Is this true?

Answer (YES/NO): YES